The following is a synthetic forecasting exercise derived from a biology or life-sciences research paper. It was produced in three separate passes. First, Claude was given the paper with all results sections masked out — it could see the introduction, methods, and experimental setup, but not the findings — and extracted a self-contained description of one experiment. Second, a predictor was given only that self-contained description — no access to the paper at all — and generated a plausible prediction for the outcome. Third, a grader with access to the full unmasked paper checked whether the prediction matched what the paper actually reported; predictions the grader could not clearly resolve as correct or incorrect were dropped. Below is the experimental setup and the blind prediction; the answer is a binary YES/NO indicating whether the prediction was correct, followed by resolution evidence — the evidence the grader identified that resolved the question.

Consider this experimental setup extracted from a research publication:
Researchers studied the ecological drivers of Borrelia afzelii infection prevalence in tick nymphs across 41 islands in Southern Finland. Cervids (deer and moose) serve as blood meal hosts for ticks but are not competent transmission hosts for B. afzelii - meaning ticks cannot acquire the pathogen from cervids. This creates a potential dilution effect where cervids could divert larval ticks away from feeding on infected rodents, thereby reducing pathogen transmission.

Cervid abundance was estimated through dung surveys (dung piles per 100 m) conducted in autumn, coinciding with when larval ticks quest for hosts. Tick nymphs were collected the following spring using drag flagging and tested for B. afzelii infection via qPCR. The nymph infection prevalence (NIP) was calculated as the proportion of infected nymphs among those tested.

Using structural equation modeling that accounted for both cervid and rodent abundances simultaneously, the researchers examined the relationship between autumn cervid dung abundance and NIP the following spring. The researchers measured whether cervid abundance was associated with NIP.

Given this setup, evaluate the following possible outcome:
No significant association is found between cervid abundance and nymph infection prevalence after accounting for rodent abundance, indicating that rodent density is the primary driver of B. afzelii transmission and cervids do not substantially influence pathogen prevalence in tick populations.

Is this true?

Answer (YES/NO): NO